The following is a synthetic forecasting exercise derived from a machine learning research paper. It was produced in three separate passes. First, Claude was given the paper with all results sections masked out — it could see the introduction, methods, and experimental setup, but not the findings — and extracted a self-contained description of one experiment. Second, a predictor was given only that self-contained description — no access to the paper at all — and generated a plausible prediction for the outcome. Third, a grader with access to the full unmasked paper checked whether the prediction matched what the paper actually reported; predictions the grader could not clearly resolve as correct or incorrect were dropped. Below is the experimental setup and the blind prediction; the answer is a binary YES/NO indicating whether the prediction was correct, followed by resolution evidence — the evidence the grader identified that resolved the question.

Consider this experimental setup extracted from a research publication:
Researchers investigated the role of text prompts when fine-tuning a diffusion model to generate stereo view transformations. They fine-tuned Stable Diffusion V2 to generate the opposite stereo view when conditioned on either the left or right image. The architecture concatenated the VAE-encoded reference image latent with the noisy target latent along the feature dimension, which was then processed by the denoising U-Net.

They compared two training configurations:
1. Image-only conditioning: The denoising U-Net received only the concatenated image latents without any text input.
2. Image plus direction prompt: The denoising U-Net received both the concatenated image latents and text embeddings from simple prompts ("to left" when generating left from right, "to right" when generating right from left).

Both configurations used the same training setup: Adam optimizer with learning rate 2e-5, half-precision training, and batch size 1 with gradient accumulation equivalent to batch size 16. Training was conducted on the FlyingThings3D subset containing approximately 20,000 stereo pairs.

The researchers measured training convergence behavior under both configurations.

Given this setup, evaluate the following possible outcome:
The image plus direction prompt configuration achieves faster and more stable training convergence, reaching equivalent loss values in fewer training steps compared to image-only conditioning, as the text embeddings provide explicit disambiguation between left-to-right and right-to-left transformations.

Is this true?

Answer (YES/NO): NO